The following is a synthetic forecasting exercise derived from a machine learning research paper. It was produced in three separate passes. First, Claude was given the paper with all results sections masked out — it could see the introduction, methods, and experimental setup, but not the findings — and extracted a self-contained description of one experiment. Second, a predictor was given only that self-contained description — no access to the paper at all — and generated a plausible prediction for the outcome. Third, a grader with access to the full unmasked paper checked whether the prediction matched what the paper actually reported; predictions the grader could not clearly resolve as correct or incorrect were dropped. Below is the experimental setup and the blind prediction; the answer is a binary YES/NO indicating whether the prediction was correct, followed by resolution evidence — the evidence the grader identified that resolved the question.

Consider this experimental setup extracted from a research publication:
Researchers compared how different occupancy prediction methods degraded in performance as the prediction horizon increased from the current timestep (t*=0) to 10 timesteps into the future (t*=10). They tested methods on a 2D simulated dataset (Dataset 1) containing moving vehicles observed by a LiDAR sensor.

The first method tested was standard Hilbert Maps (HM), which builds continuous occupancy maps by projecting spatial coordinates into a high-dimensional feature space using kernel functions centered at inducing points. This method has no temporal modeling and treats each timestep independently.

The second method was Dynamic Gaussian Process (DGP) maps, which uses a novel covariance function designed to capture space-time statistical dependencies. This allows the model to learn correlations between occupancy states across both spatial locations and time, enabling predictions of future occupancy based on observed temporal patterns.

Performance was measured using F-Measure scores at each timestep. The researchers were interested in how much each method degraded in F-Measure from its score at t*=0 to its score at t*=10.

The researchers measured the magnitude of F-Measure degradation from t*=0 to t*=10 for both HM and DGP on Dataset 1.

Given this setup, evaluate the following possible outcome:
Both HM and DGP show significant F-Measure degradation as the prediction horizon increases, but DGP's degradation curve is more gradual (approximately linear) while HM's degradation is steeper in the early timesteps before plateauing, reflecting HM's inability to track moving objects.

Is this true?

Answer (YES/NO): NO